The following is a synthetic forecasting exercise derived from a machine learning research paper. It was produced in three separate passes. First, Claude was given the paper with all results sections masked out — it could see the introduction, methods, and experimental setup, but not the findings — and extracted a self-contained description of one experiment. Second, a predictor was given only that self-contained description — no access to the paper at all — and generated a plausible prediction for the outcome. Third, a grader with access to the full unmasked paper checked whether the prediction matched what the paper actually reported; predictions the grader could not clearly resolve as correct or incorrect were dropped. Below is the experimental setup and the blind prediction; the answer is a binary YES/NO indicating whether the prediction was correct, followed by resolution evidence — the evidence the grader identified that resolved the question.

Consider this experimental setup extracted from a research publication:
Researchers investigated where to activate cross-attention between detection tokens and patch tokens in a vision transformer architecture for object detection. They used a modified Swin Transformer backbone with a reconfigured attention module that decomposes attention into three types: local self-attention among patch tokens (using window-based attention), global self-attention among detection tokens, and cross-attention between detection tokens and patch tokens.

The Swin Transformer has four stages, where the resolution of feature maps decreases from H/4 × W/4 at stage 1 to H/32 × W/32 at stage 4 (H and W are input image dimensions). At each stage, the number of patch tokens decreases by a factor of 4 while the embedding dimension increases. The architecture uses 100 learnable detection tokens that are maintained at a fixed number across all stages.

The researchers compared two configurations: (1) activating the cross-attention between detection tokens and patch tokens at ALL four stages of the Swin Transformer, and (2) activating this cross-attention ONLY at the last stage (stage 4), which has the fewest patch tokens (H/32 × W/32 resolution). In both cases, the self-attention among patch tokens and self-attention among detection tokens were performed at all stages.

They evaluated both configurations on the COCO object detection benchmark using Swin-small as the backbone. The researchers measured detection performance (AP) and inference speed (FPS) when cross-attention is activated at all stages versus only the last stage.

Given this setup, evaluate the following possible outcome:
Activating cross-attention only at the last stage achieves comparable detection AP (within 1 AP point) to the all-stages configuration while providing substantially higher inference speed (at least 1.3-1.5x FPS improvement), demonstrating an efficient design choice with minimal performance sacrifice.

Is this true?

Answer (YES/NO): YES